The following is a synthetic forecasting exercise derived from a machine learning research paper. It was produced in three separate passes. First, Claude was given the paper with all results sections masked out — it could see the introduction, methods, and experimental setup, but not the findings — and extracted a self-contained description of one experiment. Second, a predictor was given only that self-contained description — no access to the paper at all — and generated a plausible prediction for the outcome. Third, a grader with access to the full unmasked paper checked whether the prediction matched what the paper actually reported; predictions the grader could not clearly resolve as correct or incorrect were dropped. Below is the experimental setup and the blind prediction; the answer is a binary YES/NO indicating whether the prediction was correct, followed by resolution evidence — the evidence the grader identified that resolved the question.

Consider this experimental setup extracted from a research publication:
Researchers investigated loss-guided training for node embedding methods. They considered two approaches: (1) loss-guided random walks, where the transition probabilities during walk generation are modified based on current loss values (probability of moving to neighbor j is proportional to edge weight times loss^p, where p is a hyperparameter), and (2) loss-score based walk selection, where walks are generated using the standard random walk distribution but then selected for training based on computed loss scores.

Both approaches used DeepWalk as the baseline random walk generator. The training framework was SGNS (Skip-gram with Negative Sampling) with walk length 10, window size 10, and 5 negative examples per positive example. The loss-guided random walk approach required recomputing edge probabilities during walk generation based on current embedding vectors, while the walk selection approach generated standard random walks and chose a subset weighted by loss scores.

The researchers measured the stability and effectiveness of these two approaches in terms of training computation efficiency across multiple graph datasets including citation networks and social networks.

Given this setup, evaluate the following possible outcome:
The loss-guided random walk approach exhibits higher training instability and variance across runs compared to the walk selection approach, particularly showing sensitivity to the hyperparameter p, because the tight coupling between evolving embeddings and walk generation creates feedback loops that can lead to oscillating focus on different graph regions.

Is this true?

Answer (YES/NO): NO